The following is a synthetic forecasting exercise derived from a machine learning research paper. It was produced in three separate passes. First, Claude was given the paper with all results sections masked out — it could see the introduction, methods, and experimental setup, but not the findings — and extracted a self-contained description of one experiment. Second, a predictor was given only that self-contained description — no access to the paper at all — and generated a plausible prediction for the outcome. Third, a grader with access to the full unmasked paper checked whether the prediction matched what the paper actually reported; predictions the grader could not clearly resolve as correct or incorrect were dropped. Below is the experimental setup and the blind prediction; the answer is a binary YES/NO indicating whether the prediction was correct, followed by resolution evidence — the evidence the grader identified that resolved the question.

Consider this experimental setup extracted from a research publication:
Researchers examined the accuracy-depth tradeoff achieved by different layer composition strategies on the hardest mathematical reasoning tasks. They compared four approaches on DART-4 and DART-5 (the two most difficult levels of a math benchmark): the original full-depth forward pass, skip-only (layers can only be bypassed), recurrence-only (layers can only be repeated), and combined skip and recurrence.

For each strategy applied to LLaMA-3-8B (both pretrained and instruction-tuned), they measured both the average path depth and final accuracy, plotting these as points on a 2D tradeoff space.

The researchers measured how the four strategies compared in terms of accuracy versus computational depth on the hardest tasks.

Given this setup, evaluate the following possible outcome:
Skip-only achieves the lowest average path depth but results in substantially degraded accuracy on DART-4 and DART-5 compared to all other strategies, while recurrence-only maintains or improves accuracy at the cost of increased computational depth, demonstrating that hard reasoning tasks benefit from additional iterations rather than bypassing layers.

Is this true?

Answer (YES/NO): NO